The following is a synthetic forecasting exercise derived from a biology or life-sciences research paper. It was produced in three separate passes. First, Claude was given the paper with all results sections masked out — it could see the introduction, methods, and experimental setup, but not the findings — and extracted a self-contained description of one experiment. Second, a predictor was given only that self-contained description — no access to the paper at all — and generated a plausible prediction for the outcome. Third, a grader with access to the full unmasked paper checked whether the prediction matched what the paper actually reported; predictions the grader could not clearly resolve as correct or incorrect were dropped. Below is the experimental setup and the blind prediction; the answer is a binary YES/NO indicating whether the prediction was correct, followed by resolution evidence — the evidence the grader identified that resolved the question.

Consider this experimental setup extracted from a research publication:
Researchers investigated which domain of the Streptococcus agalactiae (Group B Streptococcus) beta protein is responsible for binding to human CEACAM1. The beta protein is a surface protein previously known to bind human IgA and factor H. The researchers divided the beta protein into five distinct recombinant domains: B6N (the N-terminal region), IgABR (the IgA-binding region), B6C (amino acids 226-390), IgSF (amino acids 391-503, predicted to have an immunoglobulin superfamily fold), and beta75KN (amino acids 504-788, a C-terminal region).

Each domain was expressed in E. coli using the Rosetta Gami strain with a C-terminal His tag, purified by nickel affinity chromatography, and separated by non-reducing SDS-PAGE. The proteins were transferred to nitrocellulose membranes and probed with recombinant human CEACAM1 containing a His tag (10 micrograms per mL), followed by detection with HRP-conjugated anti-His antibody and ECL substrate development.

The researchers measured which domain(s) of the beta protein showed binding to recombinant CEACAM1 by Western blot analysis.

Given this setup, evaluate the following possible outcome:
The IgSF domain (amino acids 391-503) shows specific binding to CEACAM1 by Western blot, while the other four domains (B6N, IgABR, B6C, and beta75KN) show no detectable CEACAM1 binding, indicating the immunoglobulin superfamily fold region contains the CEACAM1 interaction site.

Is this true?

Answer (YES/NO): YES